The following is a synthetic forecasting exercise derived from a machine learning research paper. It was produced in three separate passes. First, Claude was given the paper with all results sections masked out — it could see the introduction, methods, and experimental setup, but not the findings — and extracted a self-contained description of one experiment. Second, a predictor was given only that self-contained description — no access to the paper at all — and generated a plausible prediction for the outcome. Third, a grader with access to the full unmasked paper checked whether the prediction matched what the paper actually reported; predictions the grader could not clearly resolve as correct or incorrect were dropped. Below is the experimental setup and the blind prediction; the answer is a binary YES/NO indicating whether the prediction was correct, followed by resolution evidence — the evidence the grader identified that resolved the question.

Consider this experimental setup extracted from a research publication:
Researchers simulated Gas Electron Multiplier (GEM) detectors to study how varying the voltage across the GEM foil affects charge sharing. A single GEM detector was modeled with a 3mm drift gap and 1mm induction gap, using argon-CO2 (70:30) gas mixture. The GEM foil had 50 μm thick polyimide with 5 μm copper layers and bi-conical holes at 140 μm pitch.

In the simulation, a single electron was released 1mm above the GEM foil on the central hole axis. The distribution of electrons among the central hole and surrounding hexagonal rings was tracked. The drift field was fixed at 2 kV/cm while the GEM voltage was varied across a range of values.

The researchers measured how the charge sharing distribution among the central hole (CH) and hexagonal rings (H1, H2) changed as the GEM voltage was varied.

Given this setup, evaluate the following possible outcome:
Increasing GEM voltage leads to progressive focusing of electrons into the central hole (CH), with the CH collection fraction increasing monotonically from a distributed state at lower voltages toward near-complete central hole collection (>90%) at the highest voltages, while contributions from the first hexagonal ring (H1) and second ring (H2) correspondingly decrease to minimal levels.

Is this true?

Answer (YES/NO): NO